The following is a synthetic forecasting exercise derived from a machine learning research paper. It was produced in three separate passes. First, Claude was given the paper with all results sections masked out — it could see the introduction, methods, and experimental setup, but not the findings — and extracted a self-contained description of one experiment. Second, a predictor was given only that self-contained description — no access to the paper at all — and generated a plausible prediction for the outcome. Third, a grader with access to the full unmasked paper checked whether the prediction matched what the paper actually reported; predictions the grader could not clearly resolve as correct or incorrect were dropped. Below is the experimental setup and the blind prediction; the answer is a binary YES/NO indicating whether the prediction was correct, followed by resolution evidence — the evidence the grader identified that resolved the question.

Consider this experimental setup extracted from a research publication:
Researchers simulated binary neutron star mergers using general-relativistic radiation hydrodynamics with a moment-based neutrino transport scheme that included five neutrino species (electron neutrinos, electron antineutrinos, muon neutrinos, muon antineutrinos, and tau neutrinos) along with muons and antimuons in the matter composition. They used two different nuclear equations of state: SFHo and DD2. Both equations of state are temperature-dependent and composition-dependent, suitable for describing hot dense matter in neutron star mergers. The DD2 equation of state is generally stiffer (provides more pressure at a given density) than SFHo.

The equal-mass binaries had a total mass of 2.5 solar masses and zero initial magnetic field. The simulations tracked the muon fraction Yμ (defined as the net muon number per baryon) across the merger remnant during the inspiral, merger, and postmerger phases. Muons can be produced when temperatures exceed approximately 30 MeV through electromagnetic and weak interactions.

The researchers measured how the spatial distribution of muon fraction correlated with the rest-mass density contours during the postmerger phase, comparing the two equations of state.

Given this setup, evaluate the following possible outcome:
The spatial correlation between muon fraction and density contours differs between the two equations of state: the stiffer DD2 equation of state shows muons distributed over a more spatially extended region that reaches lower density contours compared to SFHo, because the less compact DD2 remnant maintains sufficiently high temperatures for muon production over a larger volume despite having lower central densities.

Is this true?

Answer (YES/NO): NO